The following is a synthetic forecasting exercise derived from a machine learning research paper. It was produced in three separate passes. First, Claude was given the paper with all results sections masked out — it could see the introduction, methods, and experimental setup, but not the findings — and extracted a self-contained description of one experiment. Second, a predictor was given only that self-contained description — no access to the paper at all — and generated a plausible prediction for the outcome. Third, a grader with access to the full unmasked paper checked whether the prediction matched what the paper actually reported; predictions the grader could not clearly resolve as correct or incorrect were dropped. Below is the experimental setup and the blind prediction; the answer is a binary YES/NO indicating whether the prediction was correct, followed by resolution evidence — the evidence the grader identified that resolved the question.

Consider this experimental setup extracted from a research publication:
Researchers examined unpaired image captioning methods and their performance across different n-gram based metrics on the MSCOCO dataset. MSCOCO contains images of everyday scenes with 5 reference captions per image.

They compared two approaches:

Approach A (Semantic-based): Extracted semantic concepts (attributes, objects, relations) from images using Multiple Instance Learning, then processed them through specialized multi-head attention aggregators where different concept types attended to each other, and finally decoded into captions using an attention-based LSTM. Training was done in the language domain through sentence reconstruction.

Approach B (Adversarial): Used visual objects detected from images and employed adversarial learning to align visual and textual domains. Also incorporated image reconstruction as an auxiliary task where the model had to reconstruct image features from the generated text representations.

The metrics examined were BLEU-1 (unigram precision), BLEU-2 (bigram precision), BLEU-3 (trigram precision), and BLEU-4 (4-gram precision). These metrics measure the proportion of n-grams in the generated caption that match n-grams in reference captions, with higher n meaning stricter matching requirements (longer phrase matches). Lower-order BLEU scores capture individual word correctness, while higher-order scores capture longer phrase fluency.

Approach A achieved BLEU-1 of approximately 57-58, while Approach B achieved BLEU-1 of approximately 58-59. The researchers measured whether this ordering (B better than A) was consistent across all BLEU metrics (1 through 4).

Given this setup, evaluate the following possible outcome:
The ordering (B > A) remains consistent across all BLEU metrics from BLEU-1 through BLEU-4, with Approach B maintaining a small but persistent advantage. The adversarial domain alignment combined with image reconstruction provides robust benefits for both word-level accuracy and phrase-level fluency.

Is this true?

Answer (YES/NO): NO